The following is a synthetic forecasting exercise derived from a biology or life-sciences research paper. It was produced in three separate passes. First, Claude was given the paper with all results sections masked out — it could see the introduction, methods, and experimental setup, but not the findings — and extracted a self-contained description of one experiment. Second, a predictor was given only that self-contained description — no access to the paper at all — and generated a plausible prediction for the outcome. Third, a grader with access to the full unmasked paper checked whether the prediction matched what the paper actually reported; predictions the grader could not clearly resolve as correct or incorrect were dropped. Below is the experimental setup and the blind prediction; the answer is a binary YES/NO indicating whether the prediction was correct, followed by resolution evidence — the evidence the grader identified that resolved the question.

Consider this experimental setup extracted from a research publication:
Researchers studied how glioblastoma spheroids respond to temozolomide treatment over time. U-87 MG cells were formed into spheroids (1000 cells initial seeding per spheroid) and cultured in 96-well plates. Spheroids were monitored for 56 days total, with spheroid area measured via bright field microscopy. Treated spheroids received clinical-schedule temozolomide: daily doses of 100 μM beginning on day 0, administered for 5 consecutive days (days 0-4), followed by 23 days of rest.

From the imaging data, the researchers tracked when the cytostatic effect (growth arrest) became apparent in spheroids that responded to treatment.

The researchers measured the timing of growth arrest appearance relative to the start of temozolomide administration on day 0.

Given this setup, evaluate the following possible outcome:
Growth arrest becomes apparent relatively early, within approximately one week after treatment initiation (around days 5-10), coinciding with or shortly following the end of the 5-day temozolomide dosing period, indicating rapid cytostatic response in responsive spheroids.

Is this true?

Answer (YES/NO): YES